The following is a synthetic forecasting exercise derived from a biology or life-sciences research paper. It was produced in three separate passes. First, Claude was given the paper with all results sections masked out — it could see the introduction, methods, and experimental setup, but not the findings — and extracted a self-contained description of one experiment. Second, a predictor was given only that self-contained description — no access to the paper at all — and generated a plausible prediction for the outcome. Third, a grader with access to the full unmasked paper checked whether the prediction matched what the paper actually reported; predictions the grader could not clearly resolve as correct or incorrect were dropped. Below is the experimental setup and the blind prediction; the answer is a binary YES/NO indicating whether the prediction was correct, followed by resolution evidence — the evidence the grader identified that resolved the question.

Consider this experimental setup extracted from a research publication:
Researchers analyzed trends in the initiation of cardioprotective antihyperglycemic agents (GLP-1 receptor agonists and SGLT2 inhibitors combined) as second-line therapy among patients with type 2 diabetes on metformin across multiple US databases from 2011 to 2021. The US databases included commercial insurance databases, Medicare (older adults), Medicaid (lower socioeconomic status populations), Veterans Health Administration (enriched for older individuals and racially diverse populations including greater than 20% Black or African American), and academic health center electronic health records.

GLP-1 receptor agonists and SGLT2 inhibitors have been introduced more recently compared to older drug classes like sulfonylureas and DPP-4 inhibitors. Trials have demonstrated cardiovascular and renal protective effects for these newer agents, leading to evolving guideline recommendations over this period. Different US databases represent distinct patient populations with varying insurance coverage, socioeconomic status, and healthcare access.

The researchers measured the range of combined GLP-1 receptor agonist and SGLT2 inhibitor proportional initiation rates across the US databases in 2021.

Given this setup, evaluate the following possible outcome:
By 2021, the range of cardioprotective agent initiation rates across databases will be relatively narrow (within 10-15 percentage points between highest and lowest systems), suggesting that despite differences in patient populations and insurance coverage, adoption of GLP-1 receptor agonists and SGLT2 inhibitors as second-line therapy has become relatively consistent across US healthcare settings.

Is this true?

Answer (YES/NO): NO